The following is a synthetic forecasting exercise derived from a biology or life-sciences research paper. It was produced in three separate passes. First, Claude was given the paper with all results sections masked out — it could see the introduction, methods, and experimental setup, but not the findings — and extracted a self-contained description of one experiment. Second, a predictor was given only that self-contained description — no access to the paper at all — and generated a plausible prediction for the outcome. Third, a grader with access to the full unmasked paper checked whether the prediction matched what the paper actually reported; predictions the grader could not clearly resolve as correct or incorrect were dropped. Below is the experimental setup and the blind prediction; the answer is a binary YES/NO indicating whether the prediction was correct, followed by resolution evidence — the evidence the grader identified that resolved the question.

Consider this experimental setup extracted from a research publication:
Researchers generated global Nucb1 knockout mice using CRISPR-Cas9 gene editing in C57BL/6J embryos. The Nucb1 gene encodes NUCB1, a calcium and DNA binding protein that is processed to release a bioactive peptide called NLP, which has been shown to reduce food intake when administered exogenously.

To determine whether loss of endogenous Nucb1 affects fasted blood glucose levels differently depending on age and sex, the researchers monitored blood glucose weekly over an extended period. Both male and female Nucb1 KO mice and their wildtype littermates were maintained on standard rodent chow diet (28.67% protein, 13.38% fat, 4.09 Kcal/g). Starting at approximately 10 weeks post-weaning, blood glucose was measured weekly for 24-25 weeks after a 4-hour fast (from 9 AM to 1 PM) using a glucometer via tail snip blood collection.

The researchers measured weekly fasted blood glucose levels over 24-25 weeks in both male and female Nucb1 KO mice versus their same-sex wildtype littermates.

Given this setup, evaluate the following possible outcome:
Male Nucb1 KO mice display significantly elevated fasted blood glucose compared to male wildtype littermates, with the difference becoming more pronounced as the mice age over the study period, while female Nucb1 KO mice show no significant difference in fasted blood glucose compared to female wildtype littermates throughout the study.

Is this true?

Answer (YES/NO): NO